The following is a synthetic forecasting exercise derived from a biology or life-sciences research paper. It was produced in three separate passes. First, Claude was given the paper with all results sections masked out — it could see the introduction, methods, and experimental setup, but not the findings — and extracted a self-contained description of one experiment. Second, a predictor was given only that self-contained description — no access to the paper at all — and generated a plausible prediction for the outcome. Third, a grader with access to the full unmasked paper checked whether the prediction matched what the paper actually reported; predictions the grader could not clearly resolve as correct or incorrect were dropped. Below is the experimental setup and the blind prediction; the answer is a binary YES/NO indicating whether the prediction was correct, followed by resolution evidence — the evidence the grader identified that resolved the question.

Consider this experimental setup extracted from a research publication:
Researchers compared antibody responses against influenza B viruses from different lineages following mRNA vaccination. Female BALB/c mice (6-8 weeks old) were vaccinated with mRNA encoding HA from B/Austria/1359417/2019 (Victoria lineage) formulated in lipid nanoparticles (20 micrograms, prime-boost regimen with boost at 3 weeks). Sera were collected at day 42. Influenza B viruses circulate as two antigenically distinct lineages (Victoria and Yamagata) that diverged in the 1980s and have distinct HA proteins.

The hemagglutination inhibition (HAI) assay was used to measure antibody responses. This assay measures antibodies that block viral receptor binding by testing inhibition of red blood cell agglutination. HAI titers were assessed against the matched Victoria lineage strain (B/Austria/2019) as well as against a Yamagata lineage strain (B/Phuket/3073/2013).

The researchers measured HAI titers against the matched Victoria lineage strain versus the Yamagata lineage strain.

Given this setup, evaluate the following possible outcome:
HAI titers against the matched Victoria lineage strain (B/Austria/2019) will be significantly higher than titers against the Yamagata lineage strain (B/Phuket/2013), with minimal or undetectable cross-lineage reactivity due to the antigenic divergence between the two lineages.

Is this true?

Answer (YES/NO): YES